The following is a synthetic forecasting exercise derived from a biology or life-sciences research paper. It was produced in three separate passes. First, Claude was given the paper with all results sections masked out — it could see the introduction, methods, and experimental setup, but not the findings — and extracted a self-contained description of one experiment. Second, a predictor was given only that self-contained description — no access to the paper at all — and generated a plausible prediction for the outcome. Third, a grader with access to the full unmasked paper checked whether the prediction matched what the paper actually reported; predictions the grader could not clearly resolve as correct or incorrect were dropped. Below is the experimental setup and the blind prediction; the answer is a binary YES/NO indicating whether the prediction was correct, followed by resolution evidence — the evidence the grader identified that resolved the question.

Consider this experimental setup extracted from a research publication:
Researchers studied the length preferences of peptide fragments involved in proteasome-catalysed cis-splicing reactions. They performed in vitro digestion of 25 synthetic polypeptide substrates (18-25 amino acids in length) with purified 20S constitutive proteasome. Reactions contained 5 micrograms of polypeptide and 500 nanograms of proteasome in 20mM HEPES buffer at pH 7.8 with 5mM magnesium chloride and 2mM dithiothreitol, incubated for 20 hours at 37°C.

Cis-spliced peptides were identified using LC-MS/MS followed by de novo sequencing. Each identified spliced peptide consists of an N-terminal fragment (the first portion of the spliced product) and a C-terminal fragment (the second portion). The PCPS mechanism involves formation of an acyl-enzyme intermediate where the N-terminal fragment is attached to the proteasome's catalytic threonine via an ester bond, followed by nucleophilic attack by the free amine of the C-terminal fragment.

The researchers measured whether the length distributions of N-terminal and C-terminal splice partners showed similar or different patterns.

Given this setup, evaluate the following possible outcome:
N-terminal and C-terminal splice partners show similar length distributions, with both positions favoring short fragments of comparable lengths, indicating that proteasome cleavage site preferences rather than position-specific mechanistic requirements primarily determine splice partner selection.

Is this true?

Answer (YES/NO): NO